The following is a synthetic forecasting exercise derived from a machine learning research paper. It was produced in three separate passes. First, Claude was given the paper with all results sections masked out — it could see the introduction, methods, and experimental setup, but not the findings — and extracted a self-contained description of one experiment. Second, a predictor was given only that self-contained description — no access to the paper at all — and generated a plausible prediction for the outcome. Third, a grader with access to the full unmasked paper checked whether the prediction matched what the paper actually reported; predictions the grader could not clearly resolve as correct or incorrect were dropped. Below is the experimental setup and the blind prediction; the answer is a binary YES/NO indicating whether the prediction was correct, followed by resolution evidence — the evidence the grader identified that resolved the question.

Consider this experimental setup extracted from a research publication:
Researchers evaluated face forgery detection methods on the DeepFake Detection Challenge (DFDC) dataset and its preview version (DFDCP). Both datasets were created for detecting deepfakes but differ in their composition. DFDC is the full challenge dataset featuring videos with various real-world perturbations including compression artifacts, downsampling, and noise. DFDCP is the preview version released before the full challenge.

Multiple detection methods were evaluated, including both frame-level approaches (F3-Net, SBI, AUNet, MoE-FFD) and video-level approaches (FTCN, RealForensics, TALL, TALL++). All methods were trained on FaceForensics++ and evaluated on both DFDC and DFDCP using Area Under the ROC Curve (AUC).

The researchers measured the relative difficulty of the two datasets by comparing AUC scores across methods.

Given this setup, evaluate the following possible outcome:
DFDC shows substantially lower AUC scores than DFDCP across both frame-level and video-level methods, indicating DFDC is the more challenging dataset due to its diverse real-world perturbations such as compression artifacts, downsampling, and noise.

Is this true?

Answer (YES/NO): YES